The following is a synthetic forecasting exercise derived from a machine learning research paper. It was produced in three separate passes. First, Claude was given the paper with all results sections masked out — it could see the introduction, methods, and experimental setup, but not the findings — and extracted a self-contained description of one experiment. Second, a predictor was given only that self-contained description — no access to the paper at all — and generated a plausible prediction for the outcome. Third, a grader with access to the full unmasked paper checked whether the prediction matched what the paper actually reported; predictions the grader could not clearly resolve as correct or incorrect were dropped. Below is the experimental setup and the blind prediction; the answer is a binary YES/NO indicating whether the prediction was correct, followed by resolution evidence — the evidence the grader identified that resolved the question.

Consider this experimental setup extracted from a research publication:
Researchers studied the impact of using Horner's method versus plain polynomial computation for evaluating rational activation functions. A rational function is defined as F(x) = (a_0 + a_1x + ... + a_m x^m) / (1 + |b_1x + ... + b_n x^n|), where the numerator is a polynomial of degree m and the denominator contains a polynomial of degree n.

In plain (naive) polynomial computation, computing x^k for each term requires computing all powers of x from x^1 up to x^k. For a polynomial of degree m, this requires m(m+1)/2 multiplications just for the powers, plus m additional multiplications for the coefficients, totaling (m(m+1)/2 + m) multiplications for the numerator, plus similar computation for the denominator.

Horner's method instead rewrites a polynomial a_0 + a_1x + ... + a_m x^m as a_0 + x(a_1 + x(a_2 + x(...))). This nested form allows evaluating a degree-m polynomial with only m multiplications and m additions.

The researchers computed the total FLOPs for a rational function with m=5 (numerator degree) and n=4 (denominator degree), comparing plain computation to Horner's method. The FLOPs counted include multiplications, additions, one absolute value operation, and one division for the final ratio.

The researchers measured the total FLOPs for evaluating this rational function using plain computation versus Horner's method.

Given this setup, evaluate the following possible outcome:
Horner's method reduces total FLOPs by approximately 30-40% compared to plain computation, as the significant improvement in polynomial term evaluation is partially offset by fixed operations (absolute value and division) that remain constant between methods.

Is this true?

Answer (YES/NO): NO